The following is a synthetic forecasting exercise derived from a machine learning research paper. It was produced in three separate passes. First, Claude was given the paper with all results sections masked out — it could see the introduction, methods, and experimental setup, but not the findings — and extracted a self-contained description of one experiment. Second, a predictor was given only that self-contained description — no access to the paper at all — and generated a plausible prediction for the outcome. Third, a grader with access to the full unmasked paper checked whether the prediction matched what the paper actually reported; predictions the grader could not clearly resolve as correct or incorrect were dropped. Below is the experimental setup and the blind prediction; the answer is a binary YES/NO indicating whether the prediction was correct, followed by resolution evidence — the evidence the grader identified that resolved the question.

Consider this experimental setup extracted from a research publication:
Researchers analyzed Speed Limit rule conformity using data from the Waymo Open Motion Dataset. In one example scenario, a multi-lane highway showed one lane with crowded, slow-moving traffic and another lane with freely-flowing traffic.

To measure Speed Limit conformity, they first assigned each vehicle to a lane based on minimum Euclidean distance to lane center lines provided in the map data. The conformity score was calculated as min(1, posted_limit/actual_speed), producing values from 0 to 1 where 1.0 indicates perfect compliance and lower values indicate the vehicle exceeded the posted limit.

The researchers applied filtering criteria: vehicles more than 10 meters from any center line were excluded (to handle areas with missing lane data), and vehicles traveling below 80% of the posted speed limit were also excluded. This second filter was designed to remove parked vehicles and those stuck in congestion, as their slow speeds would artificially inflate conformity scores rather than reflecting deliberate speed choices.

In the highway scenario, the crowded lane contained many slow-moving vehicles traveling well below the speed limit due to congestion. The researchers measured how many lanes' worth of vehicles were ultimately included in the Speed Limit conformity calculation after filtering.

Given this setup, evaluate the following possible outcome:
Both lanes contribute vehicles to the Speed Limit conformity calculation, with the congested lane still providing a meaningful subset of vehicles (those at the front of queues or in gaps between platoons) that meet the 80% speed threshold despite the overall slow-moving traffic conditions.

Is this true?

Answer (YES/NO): NO